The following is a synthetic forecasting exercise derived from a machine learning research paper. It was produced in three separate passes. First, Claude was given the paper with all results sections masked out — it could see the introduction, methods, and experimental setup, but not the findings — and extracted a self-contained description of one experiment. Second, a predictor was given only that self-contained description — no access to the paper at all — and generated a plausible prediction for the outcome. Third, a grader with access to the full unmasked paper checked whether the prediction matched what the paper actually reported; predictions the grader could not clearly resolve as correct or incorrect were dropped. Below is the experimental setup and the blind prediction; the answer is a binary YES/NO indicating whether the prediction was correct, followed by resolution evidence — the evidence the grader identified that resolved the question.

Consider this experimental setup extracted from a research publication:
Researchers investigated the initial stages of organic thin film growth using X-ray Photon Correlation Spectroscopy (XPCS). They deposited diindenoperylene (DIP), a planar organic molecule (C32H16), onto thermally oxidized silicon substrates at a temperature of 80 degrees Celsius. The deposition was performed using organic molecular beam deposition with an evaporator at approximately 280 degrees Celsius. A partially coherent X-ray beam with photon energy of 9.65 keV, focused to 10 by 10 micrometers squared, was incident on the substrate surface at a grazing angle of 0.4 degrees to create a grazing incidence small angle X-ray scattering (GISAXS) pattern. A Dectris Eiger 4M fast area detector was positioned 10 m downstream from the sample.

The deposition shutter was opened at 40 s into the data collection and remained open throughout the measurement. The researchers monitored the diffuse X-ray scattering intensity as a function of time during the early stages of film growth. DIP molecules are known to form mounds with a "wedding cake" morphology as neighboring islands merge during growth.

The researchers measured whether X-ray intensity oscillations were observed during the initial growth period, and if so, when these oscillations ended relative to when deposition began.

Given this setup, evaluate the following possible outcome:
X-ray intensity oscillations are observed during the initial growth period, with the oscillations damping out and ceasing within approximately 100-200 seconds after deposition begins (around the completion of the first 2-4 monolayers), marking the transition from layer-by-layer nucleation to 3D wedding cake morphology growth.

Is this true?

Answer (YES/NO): NO